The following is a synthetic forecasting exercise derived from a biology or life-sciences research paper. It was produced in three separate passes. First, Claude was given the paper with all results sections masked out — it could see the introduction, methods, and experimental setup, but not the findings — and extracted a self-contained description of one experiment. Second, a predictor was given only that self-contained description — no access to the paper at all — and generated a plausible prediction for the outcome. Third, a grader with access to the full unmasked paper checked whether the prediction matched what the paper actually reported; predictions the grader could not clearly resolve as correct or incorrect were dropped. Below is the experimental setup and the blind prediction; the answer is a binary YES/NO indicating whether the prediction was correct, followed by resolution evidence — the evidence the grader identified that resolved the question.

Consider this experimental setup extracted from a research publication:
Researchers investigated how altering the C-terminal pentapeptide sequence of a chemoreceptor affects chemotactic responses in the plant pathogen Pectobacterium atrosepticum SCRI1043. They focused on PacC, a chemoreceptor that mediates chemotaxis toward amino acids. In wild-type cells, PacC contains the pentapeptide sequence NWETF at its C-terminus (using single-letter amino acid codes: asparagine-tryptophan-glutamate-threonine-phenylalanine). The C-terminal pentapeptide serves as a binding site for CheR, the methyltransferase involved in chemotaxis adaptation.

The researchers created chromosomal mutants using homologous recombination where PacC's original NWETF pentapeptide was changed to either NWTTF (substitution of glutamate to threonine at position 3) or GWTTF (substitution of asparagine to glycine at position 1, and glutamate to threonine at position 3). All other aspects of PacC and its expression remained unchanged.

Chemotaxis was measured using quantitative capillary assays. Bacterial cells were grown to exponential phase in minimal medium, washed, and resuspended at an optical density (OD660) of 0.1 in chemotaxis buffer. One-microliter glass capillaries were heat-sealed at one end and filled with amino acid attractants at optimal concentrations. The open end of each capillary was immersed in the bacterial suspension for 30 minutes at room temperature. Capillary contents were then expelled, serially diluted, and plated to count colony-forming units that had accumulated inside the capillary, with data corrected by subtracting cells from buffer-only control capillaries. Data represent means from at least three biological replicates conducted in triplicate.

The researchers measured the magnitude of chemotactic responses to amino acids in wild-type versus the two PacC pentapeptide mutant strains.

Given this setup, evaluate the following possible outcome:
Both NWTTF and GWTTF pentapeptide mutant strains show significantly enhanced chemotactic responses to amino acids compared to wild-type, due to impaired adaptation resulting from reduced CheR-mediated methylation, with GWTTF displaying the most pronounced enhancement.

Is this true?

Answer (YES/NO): NO